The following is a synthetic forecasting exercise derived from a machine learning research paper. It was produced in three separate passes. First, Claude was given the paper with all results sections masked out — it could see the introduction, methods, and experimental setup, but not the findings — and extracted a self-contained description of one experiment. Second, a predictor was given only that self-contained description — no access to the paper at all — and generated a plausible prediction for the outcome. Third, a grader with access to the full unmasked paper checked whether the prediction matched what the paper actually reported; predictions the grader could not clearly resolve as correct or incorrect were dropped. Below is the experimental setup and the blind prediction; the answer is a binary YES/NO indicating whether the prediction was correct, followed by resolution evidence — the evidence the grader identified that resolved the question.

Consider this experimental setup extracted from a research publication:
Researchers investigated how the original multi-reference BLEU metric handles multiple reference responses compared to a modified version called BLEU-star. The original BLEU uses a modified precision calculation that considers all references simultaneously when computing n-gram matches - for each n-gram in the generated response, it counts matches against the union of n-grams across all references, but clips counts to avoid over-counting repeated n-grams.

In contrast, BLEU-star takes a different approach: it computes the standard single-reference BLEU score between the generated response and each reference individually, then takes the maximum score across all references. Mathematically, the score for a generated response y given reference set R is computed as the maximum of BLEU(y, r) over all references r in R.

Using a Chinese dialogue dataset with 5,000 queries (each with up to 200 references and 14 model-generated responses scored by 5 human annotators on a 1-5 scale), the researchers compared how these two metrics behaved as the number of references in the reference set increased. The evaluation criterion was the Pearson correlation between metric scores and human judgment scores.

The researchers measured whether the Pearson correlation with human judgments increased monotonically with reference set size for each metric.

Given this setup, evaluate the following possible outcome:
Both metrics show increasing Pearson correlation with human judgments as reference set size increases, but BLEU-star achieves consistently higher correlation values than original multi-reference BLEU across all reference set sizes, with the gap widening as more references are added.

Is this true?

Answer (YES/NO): NO